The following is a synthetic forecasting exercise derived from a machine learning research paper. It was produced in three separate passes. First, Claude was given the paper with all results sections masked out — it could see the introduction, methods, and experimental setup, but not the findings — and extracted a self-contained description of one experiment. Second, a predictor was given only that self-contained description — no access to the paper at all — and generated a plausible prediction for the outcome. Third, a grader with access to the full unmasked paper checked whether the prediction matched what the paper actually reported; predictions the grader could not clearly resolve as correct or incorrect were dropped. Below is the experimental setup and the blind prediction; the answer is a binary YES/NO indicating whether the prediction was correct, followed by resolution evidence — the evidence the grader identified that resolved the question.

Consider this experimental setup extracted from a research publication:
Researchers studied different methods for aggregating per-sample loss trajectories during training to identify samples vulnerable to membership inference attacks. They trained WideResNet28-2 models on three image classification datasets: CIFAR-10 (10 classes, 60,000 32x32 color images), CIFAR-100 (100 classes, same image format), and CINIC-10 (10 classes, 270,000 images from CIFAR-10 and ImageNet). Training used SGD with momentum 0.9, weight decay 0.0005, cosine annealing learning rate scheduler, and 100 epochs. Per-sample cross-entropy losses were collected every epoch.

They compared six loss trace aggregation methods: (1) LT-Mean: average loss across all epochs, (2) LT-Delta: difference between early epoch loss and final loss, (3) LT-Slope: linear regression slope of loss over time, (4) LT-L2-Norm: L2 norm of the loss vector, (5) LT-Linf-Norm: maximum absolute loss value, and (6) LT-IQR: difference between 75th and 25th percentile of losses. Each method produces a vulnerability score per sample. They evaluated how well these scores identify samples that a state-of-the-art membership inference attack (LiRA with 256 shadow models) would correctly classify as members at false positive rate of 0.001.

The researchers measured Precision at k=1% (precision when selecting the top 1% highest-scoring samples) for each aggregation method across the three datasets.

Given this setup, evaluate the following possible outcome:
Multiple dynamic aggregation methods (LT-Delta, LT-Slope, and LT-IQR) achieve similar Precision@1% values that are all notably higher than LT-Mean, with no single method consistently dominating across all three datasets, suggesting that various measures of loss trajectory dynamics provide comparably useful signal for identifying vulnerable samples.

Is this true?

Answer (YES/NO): NO